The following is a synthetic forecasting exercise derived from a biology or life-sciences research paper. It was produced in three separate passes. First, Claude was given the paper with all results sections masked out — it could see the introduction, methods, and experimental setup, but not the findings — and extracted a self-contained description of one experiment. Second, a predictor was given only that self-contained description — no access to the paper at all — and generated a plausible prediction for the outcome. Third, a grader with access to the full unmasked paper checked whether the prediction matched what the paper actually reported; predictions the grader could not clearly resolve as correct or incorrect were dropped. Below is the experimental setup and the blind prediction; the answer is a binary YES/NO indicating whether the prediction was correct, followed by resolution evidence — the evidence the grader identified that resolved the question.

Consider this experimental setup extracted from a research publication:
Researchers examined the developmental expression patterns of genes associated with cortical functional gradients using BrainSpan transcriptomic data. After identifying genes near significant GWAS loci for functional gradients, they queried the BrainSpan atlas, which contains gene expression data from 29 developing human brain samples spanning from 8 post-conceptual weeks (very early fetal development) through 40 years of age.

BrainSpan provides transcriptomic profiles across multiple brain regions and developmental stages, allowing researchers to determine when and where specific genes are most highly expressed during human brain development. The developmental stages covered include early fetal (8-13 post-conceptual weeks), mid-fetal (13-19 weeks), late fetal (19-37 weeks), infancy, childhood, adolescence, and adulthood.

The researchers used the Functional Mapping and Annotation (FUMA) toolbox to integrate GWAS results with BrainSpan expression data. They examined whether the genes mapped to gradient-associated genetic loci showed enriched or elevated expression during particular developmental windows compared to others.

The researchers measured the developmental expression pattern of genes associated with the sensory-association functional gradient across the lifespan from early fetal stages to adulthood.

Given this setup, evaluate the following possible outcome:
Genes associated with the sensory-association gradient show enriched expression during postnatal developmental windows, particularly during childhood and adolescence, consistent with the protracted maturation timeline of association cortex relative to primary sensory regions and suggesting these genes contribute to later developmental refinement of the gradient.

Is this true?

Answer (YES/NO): NO